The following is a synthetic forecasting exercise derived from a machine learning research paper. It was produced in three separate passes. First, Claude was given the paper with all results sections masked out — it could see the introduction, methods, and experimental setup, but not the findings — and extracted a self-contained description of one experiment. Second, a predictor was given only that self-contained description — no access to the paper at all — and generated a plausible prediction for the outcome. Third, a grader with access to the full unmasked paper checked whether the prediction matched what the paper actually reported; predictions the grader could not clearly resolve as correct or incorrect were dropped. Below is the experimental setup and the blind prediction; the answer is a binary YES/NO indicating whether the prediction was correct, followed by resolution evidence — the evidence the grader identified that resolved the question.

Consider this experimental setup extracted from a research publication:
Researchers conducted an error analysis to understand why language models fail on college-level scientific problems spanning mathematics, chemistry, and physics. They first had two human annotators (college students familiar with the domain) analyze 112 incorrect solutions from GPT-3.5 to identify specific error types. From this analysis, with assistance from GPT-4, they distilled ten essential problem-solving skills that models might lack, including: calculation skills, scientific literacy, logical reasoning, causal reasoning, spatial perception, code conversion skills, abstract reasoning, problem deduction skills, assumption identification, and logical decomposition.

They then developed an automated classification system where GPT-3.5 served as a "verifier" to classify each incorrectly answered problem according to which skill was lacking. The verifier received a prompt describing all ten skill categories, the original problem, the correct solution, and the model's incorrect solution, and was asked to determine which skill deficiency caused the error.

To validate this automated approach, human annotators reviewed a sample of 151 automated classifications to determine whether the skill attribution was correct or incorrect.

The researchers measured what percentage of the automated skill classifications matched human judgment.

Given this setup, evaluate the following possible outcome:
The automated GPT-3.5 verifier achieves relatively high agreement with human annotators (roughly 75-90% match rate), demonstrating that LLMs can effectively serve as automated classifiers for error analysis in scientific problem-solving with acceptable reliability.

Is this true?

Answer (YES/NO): YES